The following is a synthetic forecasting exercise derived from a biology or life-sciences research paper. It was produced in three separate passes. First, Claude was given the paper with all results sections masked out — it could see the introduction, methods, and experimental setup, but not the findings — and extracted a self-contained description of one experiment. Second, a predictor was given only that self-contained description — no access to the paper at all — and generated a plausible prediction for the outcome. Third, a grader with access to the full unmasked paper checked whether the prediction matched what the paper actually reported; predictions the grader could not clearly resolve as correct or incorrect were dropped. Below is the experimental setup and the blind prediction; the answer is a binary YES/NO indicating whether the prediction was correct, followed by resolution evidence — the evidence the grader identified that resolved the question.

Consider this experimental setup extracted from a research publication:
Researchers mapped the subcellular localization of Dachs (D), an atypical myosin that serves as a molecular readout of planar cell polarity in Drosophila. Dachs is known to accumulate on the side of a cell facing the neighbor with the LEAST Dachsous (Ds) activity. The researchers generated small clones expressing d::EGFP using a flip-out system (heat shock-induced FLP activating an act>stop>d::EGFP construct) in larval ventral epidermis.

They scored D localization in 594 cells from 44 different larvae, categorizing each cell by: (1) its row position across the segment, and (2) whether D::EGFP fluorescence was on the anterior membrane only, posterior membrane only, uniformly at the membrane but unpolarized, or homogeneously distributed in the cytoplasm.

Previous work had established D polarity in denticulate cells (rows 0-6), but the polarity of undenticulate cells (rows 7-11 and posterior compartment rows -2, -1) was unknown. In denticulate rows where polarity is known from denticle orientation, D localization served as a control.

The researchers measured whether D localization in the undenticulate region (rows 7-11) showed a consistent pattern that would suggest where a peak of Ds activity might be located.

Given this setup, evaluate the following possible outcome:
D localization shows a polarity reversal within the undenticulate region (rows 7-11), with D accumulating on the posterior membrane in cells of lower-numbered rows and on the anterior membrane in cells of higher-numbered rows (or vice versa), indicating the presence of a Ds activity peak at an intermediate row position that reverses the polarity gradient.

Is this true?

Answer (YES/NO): YES